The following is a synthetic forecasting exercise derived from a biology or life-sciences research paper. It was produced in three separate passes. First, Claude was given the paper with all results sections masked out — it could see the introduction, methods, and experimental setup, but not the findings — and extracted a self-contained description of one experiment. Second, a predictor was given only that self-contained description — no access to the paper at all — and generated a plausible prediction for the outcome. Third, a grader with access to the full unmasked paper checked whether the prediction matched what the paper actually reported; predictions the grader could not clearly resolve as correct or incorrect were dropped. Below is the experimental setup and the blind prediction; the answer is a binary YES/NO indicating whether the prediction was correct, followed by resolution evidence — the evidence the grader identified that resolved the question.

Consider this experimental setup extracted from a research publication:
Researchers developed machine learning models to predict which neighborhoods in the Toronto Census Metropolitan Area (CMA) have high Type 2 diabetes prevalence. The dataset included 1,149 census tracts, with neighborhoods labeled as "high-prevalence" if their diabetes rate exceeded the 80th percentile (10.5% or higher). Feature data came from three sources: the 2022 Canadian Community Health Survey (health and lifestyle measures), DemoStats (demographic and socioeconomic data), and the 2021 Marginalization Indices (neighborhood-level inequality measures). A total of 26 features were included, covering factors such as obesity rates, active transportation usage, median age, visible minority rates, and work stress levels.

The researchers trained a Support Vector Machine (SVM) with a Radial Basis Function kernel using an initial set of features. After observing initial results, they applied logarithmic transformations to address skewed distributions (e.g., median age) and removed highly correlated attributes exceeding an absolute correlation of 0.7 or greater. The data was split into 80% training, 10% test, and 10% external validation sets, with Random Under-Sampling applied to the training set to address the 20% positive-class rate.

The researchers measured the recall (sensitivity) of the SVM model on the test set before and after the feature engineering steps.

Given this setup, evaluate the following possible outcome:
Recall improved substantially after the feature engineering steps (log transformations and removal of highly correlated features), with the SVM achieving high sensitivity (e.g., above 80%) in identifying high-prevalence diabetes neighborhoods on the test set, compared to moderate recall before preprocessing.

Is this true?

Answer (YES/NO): NO